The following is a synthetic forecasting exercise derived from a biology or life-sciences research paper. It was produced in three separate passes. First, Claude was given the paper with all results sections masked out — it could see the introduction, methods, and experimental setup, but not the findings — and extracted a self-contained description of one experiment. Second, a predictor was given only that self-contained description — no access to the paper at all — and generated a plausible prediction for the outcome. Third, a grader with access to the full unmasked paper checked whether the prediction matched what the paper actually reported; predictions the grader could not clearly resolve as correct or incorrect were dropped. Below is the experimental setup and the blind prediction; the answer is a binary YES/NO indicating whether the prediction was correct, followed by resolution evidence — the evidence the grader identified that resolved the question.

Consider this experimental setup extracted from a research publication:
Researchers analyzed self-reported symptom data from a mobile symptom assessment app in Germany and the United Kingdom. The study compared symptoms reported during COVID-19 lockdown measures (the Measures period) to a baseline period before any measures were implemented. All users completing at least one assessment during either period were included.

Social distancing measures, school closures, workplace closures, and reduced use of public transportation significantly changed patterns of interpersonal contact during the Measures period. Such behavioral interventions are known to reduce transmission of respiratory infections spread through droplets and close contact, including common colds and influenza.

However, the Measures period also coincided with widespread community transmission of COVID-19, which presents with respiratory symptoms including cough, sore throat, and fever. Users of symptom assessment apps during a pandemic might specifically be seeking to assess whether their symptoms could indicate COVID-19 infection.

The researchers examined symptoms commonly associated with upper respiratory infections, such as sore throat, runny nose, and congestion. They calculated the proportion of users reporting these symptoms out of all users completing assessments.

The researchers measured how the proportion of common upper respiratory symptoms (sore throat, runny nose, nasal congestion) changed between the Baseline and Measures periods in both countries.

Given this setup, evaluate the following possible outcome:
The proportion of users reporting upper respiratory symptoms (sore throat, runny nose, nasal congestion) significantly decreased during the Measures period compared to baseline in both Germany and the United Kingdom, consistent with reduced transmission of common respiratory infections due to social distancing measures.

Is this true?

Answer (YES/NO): YES